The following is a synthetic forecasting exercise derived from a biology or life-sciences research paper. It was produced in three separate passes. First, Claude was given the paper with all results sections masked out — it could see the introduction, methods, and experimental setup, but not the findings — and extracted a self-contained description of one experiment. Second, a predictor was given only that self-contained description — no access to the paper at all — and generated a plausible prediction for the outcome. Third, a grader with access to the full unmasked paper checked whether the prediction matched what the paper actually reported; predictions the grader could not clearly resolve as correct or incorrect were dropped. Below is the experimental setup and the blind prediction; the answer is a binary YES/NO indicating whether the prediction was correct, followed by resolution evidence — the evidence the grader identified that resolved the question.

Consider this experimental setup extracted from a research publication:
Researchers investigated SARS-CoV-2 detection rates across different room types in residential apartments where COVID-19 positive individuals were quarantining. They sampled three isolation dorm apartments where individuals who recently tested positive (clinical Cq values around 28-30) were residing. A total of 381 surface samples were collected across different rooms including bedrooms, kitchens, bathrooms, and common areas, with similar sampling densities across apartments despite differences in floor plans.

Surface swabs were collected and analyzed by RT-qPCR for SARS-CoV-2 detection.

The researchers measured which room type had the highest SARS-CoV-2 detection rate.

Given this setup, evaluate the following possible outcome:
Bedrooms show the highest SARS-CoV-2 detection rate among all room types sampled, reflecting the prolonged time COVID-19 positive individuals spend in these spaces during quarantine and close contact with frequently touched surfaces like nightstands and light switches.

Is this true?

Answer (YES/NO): YES